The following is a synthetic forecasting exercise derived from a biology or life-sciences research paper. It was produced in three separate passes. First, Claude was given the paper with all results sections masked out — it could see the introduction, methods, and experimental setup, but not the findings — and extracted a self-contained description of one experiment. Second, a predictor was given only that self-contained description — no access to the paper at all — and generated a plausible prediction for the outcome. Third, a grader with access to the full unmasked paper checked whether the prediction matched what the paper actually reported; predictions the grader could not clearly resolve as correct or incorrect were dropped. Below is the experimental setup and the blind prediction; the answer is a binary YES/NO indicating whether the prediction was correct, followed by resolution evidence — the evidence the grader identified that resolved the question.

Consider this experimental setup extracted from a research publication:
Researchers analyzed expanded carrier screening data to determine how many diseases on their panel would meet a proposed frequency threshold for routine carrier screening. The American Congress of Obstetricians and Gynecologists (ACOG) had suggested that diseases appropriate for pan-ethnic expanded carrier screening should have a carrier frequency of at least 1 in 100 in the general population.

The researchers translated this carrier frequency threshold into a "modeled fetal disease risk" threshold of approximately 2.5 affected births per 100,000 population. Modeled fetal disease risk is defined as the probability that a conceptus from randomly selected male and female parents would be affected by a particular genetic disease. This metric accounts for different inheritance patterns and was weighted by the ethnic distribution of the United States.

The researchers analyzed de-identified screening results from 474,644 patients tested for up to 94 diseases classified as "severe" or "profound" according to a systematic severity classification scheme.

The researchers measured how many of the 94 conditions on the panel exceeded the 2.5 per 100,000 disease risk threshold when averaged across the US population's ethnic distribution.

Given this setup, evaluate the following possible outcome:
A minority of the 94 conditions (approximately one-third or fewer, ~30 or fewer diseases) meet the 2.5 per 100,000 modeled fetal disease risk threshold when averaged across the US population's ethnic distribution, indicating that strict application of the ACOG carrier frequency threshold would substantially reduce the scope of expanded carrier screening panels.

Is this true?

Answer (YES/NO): YES